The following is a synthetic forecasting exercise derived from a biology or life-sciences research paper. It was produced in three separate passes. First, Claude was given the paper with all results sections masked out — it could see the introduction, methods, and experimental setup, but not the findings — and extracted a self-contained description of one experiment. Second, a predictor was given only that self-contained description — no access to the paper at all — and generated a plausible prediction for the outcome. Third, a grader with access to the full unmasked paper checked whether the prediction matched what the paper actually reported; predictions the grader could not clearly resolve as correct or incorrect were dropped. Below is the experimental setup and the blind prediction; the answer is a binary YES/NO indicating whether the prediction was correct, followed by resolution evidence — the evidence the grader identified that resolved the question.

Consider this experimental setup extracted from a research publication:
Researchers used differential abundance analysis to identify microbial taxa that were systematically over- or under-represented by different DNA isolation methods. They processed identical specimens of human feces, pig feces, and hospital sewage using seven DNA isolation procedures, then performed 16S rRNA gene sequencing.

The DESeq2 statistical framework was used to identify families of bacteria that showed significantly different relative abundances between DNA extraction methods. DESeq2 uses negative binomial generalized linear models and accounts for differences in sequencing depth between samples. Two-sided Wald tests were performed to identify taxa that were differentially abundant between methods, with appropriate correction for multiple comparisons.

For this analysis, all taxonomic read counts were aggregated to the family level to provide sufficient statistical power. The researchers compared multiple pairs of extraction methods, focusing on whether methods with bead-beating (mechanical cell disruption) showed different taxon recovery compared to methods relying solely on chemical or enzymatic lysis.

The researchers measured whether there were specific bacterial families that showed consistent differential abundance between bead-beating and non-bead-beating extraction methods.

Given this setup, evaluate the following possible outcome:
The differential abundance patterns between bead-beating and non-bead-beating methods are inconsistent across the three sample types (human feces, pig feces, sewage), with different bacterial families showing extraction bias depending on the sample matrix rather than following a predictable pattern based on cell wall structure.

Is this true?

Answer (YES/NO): YES